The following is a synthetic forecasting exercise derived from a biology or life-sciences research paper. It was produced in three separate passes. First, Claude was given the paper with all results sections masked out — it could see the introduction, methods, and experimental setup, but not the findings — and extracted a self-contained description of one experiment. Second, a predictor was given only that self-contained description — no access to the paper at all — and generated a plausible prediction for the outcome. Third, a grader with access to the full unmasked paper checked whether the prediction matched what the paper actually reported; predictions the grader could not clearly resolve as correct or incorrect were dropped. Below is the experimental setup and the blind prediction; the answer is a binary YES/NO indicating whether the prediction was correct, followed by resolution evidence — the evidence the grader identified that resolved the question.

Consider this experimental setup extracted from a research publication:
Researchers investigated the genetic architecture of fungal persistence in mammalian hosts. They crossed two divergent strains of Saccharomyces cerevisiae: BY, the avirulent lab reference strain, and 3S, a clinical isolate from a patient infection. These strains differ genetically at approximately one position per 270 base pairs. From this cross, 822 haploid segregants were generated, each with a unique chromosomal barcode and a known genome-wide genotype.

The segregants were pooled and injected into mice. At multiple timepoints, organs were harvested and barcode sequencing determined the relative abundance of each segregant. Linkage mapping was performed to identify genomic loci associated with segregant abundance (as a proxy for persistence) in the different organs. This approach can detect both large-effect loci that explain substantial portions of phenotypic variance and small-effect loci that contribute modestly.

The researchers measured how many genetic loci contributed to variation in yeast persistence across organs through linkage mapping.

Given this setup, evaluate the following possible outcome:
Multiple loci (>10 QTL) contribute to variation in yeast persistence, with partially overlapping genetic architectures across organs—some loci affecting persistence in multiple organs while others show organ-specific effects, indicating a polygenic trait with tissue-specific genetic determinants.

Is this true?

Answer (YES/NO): YES